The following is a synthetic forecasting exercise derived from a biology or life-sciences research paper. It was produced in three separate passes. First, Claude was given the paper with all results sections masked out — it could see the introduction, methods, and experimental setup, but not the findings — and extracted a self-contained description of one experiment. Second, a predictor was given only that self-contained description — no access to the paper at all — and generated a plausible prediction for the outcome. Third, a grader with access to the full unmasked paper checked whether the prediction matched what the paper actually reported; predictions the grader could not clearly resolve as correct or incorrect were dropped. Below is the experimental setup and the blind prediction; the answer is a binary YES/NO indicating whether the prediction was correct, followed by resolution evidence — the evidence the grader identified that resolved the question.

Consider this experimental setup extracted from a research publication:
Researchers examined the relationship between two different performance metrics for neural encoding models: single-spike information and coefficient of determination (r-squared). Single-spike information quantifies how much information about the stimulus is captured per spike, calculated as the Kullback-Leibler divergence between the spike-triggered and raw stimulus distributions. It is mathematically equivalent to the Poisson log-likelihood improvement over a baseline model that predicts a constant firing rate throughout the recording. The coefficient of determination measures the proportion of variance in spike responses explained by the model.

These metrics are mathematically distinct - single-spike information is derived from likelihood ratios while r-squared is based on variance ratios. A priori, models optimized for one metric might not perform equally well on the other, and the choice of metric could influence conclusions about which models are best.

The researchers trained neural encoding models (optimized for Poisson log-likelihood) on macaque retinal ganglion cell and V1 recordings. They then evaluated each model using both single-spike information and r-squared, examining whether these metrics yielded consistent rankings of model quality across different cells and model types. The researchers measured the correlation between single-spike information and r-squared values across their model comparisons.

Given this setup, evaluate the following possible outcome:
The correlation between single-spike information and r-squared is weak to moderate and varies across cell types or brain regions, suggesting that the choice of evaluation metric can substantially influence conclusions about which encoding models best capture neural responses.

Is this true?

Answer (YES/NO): NO